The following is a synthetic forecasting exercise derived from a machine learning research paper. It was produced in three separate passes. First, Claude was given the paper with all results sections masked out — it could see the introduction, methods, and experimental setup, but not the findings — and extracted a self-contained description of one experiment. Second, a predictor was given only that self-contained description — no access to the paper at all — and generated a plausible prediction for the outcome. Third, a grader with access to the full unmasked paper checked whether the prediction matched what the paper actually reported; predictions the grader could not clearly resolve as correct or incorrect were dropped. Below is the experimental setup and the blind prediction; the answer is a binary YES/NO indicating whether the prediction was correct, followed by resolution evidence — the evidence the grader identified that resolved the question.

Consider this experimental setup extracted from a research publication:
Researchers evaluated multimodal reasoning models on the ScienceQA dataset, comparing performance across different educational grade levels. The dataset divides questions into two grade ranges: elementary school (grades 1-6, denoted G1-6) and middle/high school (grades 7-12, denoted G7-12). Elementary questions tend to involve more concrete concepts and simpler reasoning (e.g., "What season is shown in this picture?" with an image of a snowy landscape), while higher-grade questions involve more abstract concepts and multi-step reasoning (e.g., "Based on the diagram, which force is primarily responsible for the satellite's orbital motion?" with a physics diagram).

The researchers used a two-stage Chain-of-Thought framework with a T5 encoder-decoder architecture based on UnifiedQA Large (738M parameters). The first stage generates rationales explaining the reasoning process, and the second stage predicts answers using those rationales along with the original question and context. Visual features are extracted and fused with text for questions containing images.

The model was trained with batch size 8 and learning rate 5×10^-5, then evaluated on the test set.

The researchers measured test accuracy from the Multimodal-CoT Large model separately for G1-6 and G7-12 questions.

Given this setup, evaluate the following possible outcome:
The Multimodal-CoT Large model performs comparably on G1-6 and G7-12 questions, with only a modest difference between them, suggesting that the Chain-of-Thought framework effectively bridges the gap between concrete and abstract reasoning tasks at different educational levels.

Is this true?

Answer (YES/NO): YES